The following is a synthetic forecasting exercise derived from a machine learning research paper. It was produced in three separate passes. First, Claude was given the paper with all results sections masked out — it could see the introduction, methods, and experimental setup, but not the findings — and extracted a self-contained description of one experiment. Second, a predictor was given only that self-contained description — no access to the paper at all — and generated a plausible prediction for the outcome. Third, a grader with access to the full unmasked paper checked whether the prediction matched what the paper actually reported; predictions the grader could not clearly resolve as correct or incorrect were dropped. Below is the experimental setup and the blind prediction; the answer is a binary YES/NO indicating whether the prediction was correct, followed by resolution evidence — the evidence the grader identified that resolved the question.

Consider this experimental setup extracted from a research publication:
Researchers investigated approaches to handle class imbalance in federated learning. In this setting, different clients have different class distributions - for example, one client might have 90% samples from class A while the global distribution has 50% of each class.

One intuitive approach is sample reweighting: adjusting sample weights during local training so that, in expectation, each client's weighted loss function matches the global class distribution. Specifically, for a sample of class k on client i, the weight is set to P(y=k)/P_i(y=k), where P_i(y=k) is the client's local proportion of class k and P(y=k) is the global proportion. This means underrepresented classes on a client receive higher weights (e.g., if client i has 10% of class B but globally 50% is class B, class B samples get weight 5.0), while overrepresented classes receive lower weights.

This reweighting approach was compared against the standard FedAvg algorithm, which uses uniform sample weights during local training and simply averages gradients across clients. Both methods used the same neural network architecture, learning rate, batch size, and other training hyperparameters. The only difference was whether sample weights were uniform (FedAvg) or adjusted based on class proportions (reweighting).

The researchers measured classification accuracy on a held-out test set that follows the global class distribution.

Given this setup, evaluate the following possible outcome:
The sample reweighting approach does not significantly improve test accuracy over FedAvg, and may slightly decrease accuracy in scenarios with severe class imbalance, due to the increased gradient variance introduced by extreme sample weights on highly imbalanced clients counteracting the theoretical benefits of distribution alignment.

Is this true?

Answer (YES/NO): NO